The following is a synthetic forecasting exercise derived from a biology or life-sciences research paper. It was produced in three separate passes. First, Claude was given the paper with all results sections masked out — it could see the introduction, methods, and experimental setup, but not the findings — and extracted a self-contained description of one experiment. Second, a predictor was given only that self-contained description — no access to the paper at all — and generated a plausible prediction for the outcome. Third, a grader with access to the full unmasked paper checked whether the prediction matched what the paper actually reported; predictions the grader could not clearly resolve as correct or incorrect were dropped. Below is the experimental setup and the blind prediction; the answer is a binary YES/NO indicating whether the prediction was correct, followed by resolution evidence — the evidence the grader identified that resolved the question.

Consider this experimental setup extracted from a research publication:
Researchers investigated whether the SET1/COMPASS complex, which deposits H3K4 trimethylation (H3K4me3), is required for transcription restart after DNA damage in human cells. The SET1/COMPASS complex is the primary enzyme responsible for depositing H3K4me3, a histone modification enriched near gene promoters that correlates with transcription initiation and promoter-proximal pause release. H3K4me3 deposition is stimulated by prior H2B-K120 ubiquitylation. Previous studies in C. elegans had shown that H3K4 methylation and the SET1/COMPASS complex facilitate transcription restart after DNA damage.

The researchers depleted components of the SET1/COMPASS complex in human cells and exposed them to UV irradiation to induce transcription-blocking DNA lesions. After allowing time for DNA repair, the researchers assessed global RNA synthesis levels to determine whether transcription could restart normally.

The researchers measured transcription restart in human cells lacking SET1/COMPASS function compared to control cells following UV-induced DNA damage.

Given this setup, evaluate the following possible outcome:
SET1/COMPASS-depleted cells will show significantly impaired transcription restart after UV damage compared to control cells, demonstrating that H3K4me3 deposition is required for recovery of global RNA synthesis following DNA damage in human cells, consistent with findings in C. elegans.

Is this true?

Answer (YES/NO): NO